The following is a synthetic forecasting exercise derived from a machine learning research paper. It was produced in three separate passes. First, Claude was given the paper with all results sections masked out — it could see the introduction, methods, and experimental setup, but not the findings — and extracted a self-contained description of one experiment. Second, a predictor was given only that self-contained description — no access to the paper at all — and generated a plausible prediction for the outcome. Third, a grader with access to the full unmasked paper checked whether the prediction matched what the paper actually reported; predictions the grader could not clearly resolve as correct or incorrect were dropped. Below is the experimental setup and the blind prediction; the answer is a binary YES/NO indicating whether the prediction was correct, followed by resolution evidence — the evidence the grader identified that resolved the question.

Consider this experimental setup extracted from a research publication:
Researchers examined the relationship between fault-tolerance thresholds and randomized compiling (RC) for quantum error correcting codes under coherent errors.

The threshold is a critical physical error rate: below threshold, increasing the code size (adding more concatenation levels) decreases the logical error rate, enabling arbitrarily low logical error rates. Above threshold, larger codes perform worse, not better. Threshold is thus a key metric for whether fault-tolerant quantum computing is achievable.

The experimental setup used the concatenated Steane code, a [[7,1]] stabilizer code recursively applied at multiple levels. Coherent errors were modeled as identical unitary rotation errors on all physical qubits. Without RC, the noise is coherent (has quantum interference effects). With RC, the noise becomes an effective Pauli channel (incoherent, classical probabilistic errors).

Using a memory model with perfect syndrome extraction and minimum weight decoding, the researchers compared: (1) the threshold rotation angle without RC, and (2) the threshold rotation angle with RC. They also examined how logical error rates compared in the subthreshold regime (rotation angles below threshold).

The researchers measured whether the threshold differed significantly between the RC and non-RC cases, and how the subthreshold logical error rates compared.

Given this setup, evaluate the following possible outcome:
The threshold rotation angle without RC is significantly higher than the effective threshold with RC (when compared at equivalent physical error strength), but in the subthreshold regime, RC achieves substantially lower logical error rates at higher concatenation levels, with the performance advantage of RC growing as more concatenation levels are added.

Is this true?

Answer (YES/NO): NO